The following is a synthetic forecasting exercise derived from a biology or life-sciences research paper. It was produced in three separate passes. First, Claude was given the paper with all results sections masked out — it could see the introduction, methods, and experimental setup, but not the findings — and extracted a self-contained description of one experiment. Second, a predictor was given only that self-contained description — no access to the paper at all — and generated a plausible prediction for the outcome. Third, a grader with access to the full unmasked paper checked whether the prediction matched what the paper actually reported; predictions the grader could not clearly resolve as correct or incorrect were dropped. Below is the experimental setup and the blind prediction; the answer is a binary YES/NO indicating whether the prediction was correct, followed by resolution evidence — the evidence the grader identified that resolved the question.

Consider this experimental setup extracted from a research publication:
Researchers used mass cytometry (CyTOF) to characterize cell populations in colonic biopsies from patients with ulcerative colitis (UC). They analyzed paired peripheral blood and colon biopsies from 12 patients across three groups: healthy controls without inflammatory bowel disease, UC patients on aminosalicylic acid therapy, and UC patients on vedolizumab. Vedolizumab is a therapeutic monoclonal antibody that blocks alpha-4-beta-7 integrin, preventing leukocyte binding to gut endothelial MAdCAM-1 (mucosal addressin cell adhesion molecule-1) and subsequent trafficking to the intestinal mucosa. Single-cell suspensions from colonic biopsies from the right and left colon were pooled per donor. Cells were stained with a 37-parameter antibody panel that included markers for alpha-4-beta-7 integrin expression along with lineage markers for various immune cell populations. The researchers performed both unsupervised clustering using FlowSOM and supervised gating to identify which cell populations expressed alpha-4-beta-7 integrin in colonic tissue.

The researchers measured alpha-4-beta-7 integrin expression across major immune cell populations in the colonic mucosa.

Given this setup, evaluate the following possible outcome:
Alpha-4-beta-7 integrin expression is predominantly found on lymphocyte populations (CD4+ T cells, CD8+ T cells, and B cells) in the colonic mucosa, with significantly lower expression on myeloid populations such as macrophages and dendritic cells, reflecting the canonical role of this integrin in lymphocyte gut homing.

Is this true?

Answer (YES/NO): NO